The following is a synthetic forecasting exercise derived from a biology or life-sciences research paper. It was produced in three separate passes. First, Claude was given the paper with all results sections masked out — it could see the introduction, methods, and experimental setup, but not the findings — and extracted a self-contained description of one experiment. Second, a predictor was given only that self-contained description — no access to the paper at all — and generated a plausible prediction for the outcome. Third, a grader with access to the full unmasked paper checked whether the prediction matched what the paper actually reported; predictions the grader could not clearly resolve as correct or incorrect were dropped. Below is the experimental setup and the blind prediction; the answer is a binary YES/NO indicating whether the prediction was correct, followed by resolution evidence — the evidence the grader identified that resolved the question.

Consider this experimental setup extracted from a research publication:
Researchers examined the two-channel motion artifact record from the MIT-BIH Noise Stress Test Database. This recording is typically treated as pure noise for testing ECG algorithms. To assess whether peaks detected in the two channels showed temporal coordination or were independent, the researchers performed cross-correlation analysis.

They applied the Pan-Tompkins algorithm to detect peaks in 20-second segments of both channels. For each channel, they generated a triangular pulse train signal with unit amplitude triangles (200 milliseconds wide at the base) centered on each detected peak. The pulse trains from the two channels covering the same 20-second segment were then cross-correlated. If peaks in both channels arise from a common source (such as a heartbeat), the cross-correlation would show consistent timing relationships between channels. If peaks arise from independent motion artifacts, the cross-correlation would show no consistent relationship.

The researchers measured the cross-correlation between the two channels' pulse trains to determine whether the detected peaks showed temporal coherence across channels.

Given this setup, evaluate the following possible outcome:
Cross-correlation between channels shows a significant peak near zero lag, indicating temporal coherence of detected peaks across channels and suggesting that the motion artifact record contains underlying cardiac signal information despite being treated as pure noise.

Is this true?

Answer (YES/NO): NO